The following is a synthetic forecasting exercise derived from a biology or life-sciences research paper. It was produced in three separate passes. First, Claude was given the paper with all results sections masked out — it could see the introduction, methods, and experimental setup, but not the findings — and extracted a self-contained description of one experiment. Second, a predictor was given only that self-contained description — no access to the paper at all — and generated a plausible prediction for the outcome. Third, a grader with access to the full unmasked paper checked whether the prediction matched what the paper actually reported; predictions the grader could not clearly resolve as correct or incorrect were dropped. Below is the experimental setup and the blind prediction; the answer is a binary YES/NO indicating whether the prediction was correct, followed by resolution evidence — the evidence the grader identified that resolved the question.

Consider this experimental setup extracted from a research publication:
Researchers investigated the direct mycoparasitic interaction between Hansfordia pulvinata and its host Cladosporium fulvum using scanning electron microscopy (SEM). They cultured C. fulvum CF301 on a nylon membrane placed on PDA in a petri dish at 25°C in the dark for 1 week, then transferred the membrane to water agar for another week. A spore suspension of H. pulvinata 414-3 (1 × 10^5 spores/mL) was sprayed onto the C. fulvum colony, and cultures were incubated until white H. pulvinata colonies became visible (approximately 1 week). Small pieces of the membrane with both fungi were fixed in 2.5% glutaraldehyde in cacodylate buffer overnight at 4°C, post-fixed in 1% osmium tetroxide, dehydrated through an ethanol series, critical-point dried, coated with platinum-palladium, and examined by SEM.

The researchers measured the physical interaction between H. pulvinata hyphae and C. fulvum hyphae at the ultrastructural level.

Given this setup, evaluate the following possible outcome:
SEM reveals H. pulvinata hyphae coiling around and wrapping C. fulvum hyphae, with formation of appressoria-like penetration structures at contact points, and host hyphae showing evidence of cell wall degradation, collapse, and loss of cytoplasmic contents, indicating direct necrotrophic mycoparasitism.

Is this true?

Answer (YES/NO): NO